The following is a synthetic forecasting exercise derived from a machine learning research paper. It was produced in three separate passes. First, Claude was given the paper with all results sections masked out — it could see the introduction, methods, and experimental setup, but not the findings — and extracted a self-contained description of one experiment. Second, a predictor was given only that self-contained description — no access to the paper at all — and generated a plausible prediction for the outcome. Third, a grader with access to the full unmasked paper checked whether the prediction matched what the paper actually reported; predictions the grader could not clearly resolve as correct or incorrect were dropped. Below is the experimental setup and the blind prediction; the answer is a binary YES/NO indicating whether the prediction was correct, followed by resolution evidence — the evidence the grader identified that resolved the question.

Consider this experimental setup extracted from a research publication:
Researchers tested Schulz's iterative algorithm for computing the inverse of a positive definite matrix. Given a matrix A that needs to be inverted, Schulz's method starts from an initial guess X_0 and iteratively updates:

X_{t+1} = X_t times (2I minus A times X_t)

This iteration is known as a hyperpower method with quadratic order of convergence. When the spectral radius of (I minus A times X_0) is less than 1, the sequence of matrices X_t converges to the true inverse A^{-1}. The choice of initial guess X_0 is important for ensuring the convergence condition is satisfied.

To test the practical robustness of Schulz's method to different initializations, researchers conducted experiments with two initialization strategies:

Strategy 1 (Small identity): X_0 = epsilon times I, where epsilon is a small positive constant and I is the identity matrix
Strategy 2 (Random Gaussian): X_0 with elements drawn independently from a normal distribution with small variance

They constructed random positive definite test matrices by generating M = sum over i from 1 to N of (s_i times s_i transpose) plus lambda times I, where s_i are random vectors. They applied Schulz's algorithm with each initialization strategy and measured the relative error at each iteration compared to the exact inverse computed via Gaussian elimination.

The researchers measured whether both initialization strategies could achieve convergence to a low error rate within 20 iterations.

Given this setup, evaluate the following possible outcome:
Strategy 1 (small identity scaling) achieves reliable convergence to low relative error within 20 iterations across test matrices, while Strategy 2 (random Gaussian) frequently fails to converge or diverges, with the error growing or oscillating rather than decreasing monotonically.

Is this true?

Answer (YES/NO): NO